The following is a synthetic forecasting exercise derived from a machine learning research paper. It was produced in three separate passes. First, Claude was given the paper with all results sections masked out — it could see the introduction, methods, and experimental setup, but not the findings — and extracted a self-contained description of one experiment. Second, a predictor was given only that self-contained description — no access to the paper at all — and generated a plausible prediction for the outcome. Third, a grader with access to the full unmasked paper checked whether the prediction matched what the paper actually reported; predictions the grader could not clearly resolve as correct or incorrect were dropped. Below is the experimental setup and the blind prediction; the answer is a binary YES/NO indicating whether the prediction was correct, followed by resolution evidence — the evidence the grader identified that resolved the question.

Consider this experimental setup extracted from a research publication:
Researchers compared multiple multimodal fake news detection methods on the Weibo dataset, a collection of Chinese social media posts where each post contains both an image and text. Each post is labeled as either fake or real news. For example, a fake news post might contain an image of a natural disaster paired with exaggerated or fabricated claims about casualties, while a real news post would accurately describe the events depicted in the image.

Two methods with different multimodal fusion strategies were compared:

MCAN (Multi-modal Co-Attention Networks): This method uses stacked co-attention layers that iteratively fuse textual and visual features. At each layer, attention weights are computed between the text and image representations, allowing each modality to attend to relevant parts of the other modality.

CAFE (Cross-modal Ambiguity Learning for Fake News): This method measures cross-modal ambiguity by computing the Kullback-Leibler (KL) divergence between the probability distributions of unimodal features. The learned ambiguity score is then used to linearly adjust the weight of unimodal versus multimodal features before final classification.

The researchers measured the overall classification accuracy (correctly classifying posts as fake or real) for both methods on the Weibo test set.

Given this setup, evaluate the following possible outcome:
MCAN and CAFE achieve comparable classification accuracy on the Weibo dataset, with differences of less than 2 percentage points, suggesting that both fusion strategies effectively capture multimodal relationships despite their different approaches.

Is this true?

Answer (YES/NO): NO